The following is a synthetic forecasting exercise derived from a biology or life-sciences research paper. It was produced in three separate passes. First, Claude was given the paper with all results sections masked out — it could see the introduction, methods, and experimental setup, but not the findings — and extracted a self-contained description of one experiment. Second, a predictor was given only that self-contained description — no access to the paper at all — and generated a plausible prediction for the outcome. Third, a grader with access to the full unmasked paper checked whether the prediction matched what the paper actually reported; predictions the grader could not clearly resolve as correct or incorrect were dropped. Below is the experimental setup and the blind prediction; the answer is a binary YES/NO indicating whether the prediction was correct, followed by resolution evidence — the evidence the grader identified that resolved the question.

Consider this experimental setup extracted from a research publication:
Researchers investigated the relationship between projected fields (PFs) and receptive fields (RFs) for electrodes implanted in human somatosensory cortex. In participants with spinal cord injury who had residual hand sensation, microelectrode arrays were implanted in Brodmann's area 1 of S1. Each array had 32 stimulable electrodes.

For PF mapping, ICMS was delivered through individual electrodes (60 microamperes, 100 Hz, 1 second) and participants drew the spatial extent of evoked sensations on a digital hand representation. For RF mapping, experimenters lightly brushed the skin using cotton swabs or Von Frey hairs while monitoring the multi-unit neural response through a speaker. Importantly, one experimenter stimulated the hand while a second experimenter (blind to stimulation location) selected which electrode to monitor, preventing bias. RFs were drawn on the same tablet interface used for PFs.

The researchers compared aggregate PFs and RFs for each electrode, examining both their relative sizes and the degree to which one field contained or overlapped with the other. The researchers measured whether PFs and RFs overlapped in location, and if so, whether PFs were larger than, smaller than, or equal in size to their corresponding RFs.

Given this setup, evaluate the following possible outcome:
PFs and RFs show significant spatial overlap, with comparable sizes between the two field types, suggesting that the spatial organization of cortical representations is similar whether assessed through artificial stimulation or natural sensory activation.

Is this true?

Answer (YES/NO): NO